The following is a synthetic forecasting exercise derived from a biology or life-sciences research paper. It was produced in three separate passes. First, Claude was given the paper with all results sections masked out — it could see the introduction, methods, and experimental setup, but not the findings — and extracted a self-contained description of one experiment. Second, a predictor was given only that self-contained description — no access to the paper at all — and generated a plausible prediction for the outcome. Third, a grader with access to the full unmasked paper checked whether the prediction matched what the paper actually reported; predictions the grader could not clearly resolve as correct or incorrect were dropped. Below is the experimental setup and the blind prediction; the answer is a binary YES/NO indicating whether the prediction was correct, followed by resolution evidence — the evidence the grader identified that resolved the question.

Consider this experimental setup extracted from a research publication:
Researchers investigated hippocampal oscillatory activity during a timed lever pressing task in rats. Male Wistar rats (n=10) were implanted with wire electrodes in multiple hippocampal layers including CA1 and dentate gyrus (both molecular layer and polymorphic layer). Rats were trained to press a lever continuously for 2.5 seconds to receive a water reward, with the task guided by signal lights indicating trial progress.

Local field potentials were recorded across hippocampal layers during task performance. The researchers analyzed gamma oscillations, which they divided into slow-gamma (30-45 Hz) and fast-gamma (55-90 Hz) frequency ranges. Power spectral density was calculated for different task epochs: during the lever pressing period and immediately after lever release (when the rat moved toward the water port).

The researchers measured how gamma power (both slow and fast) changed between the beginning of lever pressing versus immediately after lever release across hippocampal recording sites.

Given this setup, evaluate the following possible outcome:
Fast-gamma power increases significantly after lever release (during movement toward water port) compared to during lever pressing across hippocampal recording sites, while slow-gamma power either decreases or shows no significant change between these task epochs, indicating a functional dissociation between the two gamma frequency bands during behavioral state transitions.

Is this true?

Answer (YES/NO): YES